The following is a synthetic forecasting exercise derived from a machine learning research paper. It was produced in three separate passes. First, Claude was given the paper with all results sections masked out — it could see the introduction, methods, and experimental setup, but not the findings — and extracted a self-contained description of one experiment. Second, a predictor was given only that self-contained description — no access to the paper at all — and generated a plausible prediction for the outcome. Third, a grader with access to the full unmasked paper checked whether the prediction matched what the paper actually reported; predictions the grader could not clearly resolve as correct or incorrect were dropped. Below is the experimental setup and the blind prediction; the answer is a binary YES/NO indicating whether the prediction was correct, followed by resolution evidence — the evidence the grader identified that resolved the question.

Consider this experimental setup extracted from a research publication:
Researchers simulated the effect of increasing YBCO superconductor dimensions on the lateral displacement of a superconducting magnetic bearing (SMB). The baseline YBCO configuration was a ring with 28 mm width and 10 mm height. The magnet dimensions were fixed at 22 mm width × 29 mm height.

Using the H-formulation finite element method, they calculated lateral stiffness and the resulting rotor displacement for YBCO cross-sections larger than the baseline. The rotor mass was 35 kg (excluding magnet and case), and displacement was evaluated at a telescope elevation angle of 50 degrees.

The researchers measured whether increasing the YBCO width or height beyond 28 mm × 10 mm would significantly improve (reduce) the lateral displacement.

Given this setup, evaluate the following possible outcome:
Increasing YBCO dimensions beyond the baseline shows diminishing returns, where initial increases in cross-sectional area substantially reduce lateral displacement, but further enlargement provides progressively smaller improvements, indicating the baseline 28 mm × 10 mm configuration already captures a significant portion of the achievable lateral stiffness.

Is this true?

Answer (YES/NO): NO